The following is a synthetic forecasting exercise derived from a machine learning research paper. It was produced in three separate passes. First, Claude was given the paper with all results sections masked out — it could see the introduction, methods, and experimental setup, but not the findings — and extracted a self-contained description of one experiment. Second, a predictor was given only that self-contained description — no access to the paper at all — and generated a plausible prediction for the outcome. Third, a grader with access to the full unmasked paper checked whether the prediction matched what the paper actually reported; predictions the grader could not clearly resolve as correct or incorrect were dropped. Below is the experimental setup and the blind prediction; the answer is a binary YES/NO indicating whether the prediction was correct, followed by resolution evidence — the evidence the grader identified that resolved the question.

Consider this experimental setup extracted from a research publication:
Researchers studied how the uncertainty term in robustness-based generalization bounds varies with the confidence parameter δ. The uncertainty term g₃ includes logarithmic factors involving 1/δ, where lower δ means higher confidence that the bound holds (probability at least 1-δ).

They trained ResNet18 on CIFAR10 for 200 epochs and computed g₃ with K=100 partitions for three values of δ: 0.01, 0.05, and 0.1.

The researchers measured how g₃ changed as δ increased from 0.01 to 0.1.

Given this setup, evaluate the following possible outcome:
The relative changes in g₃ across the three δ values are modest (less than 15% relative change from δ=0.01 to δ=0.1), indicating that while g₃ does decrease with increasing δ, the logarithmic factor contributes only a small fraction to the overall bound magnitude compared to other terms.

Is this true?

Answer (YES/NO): NO